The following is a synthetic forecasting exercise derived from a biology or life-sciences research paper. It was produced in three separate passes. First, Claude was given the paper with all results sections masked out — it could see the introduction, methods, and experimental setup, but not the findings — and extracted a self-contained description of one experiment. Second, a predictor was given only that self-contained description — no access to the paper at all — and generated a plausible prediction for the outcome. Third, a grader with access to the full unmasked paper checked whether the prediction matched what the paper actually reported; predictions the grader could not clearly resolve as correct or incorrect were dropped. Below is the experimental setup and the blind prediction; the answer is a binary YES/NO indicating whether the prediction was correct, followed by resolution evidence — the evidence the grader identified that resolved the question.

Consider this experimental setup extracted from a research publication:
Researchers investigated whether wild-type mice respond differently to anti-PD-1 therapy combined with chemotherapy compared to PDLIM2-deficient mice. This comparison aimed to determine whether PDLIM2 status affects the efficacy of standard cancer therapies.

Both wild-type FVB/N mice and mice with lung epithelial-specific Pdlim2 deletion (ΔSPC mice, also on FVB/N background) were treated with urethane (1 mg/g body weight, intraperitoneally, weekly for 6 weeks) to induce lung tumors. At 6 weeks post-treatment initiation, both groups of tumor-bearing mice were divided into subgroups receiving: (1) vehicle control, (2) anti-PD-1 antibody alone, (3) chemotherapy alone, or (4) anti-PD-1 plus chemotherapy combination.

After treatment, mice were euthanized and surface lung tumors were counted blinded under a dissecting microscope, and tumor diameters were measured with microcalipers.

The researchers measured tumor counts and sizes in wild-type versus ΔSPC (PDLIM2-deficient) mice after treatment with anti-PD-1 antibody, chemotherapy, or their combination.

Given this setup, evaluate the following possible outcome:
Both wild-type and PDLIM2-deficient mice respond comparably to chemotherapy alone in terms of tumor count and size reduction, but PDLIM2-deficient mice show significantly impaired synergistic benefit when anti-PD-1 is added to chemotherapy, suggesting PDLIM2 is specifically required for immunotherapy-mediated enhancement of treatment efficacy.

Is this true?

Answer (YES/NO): NO